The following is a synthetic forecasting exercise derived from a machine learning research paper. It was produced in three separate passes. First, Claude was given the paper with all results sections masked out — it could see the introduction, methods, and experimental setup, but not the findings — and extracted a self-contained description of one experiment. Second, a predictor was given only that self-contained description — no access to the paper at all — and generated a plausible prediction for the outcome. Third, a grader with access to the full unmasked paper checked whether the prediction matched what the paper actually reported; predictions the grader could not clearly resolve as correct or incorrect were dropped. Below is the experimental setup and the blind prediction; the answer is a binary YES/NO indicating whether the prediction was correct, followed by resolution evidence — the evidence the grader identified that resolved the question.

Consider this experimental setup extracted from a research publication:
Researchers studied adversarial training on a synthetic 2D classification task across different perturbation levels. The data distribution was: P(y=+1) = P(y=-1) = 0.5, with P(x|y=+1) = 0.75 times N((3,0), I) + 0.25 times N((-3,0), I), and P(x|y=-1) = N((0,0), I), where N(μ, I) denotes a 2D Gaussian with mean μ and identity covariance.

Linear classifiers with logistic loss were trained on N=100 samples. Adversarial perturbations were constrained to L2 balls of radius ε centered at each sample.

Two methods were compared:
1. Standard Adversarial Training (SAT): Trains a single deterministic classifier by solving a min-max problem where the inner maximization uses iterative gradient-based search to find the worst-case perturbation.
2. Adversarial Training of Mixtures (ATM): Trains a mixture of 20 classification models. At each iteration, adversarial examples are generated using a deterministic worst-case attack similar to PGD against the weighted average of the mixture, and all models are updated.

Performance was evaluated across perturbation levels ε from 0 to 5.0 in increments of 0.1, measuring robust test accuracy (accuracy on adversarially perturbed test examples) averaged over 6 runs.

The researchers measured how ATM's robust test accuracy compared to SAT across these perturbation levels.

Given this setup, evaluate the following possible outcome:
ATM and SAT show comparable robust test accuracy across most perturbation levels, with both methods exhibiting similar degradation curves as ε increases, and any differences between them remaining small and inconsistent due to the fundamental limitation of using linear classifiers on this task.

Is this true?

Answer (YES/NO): NO